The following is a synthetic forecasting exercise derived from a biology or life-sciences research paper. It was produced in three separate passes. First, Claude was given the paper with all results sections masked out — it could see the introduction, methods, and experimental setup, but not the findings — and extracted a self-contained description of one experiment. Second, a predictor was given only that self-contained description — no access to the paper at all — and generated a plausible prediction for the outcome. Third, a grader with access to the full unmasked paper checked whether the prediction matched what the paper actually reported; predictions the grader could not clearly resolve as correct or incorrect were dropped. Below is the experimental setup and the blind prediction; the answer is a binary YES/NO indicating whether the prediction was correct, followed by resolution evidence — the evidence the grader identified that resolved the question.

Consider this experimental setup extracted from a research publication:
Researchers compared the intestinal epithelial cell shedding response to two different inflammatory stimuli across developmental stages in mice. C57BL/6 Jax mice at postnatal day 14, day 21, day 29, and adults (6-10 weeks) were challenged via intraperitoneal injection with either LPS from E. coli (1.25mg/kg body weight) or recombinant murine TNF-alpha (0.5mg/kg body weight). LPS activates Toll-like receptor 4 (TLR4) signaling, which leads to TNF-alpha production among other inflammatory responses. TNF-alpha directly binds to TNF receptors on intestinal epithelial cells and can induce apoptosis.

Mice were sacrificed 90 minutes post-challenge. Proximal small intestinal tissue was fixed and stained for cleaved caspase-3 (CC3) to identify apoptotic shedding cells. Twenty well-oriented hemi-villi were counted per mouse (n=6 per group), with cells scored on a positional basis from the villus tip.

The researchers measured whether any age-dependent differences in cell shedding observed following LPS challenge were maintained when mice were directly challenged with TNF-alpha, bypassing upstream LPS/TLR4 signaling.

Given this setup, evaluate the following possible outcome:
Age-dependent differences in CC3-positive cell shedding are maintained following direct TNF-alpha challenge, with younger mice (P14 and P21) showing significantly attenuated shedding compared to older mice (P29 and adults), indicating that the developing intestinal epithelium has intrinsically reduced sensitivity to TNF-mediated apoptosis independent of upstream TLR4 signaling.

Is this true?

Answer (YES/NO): YES